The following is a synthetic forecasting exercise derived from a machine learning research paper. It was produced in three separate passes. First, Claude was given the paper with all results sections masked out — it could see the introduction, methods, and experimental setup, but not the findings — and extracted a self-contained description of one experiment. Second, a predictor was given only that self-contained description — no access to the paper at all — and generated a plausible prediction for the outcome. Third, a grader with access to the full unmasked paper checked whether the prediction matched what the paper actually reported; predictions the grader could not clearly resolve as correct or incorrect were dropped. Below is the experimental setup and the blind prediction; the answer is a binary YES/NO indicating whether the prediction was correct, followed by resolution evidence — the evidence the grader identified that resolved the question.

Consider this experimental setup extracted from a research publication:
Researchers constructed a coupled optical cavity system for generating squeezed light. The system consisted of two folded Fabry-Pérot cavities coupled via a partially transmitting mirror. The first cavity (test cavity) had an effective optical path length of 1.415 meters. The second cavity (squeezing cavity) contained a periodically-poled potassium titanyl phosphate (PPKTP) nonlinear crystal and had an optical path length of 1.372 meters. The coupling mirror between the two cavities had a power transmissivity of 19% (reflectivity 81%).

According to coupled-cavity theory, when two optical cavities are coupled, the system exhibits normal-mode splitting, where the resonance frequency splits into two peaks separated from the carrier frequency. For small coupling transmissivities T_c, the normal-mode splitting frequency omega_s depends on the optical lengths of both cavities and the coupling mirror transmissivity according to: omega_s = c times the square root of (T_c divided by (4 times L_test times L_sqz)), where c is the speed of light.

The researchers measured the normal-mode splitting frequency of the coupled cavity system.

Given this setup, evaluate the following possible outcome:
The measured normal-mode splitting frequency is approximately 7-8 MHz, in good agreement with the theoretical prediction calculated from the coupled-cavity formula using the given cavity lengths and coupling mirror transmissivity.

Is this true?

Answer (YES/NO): YES